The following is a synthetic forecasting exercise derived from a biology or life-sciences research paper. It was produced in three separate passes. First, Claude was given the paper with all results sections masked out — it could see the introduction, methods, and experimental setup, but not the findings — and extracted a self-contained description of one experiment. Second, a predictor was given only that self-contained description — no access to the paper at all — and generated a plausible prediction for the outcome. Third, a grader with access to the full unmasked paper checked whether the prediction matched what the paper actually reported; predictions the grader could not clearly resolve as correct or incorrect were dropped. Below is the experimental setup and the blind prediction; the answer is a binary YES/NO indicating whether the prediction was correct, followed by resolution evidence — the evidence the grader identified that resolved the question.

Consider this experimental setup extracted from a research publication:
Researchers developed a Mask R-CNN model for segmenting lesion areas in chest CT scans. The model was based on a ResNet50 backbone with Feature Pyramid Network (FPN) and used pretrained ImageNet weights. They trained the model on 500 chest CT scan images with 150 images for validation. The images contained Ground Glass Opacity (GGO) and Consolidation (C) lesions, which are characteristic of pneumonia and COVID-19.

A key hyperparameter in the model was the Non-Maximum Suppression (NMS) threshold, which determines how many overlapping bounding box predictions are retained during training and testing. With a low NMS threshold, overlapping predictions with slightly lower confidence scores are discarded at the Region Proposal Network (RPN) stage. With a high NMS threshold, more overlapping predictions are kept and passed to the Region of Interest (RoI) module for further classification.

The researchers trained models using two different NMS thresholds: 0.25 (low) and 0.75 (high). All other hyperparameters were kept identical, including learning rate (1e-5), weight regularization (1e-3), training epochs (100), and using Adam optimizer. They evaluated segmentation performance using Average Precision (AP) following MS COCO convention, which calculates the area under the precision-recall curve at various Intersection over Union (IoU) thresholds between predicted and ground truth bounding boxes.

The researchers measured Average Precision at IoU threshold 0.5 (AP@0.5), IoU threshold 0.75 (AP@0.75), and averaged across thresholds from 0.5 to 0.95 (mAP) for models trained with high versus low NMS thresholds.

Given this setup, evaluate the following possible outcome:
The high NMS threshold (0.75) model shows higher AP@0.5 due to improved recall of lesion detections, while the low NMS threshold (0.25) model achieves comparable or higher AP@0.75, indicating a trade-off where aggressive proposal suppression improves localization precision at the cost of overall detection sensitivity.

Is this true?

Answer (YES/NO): NO